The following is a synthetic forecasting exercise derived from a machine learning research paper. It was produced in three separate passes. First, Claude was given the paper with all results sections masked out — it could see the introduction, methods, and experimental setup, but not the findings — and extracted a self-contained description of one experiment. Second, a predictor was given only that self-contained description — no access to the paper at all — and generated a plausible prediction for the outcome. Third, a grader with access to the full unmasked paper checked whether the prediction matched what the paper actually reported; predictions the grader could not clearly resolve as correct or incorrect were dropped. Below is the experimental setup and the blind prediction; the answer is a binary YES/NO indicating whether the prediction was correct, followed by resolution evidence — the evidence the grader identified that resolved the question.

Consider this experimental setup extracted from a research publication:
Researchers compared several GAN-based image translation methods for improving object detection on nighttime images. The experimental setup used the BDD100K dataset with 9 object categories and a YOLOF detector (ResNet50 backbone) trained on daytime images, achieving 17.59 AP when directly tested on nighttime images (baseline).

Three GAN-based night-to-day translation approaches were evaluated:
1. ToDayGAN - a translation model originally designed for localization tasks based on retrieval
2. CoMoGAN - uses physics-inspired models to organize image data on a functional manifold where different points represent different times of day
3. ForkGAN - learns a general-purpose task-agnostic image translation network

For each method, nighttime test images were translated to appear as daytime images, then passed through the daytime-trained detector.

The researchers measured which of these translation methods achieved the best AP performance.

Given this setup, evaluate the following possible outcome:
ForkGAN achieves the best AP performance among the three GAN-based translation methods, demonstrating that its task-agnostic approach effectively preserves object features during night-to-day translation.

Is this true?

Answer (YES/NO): YES